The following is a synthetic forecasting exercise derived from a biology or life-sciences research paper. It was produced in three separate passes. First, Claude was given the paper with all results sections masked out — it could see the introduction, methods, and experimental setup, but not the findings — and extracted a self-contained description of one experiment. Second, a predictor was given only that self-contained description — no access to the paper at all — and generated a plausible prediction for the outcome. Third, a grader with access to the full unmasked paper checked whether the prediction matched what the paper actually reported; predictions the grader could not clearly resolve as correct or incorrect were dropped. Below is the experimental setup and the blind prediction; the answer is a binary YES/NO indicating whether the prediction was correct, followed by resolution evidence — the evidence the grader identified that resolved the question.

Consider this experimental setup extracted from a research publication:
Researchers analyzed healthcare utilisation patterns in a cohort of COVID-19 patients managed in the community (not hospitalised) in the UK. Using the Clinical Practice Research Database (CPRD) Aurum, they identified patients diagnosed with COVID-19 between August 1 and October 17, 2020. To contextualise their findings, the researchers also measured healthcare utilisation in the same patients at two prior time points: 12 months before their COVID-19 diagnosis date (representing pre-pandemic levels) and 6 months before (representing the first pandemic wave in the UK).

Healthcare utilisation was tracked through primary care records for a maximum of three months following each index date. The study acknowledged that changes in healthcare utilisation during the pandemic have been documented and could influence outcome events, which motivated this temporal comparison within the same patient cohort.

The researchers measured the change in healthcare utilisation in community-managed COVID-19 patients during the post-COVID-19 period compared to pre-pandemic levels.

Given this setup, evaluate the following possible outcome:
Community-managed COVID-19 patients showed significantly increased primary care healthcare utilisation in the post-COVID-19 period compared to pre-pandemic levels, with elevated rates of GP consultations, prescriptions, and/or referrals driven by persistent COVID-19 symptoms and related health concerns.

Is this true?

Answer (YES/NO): YES